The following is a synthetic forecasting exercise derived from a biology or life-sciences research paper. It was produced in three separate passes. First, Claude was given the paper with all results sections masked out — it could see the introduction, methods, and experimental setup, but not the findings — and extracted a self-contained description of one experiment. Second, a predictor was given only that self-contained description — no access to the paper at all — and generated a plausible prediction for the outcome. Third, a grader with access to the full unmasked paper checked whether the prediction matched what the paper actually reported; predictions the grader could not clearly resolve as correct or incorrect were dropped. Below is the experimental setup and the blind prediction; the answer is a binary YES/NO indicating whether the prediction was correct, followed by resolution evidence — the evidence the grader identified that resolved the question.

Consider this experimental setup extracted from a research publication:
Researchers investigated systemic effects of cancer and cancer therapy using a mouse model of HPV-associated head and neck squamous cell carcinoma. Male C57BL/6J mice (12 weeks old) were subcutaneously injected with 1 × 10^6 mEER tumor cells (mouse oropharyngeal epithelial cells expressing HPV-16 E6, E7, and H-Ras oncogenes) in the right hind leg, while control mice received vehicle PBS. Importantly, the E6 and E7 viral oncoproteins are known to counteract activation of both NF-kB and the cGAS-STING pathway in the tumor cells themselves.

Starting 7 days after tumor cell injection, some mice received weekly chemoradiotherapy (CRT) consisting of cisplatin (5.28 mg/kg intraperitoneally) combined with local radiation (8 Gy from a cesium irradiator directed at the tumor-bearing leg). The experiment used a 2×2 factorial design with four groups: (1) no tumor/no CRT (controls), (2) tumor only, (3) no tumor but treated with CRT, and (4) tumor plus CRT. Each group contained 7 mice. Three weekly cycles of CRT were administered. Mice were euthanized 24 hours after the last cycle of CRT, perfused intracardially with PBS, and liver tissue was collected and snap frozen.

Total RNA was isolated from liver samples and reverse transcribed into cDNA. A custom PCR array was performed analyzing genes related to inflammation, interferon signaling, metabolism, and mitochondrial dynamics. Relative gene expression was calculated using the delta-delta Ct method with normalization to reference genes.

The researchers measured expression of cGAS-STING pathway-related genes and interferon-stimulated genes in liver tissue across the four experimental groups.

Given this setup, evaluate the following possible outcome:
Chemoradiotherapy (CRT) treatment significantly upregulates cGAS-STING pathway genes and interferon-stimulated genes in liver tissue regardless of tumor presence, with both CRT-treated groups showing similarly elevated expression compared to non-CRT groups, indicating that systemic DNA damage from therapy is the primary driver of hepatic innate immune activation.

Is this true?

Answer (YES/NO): NO